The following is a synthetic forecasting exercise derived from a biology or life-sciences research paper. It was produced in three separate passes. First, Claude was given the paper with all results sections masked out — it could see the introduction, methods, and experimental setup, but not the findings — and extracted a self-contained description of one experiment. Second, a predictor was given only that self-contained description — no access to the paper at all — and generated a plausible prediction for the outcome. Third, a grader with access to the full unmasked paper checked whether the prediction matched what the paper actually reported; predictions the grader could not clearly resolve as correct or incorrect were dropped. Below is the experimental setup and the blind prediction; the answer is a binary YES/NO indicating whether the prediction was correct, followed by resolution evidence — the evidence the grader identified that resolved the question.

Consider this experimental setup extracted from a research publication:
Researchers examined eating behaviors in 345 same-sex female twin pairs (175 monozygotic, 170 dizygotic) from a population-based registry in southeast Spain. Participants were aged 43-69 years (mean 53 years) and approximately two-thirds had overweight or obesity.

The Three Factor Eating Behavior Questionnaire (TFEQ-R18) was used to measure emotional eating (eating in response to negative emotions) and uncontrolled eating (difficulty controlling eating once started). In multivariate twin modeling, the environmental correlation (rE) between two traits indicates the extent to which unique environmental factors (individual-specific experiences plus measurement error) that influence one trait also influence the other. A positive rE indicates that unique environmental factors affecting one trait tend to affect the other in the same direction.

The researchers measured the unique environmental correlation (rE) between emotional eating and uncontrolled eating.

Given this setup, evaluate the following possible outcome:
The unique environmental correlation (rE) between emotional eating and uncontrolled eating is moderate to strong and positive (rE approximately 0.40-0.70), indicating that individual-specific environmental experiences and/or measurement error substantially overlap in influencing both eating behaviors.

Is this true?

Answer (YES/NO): YES